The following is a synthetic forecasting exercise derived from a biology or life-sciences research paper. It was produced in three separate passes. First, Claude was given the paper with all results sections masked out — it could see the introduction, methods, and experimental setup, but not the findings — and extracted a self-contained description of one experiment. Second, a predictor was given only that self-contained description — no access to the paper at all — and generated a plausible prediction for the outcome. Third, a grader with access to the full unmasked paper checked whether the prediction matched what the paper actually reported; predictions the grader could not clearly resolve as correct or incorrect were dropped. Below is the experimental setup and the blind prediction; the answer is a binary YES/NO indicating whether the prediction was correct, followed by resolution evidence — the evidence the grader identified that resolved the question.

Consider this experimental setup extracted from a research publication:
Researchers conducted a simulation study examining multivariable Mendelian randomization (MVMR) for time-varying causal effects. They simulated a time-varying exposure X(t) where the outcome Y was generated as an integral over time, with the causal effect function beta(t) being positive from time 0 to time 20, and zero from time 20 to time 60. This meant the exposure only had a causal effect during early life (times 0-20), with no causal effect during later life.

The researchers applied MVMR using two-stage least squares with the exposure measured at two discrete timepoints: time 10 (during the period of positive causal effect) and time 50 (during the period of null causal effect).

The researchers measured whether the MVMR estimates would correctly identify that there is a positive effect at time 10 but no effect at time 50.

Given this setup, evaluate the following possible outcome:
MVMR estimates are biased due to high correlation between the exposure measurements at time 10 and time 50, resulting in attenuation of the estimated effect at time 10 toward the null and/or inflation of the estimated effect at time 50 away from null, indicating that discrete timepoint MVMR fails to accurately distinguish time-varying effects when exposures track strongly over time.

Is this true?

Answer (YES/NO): NO